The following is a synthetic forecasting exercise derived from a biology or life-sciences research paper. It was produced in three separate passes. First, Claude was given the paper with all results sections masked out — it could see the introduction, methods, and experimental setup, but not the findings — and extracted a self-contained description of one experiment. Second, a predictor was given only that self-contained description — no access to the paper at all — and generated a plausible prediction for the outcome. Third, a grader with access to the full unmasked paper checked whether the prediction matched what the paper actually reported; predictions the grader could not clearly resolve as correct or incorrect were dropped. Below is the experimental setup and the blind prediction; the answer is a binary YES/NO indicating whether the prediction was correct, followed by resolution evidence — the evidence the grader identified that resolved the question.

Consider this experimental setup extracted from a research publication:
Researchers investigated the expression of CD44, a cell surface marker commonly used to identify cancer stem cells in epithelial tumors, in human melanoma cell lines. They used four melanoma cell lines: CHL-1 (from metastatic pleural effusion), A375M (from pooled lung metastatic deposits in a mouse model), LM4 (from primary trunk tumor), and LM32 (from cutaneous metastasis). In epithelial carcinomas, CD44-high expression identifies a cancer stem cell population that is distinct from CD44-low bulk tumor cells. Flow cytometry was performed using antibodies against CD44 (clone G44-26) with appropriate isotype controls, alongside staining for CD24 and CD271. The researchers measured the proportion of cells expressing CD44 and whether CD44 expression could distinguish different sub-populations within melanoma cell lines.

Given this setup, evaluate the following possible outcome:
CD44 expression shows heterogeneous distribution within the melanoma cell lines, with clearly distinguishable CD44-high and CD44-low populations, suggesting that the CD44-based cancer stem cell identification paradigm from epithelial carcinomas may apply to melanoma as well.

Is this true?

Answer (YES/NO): NO